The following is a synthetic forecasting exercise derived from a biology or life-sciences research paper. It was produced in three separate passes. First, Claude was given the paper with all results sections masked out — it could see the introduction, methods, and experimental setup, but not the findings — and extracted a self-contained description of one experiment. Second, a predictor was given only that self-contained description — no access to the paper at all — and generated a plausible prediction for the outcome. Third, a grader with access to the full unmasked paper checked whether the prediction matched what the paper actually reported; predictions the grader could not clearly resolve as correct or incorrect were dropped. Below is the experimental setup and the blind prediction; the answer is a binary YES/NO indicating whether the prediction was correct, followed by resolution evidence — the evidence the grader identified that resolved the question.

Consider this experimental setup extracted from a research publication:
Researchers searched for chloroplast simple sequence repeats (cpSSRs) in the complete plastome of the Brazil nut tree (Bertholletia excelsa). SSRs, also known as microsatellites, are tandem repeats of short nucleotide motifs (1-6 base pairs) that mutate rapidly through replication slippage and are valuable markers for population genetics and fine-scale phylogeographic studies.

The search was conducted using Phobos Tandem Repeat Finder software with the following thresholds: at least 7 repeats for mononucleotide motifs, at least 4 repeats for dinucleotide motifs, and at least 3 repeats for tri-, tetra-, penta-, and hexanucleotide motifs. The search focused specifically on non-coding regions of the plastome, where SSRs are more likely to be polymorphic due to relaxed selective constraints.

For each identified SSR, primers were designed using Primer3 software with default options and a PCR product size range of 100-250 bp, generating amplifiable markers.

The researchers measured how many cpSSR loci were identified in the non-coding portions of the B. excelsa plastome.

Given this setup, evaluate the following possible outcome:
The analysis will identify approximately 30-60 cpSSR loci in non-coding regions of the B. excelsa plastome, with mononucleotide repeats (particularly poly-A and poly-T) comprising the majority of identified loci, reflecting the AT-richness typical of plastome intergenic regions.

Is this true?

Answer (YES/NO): NO